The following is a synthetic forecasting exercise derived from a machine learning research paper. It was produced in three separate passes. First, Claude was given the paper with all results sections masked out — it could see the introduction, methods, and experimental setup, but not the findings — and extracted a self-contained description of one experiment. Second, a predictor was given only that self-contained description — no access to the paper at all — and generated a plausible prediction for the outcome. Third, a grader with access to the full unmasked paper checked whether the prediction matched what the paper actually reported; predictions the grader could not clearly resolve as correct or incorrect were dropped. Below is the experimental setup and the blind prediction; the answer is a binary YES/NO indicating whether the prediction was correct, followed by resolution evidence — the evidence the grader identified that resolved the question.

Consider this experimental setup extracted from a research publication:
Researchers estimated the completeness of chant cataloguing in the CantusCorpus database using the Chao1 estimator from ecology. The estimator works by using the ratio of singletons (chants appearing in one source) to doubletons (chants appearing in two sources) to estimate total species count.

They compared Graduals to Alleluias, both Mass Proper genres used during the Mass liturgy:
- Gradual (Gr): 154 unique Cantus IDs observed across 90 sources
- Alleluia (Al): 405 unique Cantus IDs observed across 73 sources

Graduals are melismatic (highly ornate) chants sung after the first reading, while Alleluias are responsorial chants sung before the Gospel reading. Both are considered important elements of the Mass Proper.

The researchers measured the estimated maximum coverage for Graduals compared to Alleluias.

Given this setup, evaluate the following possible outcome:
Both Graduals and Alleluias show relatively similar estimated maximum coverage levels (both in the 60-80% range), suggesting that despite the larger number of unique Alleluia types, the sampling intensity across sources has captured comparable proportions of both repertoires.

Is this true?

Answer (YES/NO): YES